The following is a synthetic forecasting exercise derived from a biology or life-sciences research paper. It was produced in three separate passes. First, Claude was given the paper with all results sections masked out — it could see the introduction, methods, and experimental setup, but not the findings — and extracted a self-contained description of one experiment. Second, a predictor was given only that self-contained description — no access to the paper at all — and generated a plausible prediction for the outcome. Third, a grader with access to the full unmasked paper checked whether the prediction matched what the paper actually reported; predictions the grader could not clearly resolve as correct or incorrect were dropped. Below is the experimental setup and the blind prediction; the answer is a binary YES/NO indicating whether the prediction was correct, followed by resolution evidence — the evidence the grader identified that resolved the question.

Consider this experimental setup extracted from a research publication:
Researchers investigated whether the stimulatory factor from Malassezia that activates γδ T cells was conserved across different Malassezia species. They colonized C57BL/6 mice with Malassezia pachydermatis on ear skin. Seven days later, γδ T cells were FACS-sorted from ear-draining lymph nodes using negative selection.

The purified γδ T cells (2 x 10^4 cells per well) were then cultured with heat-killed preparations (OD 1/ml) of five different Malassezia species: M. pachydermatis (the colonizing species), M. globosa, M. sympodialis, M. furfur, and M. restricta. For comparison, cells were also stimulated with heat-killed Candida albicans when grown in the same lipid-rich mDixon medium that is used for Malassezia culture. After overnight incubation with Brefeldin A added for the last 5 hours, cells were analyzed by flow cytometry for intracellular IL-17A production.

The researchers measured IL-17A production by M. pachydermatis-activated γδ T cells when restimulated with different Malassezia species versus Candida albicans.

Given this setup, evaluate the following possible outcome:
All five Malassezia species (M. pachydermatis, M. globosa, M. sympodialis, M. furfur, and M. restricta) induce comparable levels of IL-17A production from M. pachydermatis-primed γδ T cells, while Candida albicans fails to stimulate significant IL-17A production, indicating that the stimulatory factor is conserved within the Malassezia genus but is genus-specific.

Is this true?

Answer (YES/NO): YES